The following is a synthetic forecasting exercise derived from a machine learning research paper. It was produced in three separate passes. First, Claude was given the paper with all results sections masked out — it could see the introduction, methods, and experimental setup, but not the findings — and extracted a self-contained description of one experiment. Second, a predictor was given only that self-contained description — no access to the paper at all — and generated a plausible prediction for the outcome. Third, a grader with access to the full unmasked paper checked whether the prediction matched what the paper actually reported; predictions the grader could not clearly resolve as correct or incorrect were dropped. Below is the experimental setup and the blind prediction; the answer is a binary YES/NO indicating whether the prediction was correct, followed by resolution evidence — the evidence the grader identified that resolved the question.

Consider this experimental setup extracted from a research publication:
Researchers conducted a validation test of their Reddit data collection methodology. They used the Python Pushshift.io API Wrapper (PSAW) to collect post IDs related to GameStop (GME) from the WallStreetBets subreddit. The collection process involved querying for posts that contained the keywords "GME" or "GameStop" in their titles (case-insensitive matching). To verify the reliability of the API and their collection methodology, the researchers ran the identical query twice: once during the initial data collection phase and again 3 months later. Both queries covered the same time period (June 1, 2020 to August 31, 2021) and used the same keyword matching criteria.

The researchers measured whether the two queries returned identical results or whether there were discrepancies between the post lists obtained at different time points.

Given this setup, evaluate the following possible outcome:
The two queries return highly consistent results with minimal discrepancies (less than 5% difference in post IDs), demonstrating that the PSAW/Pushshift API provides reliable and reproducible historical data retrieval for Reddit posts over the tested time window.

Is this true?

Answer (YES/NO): YES